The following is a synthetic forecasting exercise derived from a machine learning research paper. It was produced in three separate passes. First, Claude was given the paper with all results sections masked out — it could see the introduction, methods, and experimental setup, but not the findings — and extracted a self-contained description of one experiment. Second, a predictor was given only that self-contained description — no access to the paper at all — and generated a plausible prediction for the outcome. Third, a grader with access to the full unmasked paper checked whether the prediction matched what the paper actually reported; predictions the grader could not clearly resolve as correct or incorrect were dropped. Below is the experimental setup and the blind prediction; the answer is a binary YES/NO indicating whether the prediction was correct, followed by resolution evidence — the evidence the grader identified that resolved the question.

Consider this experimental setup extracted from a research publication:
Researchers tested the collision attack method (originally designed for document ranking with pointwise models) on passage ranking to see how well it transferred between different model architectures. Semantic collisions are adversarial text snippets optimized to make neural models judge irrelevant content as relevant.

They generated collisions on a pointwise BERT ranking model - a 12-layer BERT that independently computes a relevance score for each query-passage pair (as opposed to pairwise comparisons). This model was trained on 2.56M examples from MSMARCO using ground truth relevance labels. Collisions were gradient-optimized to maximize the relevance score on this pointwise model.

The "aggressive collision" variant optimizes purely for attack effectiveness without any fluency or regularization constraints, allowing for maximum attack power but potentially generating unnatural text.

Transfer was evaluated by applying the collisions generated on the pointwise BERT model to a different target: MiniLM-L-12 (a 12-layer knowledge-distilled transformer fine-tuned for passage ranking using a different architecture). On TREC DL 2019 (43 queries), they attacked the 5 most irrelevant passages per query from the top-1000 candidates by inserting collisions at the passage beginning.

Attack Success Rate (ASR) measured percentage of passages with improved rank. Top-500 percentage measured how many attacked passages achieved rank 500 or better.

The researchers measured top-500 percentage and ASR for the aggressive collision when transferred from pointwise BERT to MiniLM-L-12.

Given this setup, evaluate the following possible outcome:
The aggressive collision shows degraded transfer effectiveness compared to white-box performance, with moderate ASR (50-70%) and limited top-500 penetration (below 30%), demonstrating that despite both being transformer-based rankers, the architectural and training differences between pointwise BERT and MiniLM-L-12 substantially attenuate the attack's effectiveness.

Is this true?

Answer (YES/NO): NO